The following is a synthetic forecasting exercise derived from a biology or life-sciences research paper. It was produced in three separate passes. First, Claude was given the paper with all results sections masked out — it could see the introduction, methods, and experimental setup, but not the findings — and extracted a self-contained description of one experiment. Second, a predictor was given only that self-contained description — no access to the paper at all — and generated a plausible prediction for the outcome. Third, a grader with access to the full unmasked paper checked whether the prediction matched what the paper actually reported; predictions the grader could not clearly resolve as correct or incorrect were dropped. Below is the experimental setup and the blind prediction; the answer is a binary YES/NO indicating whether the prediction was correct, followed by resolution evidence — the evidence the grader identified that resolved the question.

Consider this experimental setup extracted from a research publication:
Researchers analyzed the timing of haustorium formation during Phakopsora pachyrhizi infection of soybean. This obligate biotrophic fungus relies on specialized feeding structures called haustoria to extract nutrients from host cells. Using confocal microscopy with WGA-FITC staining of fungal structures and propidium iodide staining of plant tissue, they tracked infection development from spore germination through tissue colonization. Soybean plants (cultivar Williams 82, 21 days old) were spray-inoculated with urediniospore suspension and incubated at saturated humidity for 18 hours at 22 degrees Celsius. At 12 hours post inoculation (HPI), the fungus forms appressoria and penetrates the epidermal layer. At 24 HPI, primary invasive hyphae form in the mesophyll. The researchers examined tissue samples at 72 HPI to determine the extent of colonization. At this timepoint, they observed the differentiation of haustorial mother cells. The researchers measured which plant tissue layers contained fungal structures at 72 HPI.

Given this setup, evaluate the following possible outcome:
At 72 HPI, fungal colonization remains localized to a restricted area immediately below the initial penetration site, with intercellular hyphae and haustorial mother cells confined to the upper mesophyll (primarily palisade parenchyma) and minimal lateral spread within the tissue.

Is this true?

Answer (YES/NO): NO